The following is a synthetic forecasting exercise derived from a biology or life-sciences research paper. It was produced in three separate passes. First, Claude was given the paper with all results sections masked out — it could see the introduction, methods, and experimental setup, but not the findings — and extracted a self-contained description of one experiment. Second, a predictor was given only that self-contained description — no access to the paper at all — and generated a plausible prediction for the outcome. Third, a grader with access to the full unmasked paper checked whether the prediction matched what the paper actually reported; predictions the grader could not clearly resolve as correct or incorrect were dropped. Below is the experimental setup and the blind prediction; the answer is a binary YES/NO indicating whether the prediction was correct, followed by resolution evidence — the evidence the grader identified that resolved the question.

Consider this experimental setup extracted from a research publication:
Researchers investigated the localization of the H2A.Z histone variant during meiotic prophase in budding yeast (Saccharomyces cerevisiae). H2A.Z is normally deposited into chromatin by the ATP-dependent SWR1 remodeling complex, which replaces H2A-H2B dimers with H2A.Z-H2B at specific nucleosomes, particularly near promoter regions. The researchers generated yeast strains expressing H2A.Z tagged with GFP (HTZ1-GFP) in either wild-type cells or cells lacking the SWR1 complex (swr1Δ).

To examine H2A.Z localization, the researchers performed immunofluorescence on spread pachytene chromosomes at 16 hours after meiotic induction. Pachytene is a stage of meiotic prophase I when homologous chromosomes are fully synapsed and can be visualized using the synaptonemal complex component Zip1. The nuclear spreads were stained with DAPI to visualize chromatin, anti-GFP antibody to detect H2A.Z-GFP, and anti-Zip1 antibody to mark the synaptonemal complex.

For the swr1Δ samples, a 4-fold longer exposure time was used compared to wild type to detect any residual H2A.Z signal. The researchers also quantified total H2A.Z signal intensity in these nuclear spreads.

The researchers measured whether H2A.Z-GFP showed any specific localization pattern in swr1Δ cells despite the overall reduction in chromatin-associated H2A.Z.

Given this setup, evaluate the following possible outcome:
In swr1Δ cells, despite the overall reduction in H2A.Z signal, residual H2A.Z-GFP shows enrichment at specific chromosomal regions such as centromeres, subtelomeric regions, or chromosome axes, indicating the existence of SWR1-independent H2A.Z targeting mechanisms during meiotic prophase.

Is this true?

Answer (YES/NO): NO